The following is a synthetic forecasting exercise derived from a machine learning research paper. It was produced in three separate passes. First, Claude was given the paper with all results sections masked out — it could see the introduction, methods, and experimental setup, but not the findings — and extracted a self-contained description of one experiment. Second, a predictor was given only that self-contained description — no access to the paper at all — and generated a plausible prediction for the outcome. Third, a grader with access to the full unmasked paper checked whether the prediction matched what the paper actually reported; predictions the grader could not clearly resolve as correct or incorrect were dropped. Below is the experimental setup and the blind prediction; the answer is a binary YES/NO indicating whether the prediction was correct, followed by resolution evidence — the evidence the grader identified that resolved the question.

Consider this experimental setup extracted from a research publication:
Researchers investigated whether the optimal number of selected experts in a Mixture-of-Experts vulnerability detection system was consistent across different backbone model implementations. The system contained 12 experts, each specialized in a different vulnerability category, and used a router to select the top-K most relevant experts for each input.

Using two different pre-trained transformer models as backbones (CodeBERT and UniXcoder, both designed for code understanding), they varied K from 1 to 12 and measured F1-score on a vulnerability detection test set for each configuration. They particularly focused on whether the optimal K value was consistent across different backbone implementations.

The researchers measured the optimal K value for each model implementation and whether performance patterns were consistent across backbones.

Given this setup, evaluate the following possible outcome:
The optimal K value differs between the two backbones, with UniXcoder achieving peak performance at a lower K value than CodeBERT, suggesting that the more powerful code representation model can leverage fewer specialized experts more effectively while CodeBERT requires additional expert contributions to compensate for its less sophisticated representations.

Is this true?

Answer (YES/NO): NO